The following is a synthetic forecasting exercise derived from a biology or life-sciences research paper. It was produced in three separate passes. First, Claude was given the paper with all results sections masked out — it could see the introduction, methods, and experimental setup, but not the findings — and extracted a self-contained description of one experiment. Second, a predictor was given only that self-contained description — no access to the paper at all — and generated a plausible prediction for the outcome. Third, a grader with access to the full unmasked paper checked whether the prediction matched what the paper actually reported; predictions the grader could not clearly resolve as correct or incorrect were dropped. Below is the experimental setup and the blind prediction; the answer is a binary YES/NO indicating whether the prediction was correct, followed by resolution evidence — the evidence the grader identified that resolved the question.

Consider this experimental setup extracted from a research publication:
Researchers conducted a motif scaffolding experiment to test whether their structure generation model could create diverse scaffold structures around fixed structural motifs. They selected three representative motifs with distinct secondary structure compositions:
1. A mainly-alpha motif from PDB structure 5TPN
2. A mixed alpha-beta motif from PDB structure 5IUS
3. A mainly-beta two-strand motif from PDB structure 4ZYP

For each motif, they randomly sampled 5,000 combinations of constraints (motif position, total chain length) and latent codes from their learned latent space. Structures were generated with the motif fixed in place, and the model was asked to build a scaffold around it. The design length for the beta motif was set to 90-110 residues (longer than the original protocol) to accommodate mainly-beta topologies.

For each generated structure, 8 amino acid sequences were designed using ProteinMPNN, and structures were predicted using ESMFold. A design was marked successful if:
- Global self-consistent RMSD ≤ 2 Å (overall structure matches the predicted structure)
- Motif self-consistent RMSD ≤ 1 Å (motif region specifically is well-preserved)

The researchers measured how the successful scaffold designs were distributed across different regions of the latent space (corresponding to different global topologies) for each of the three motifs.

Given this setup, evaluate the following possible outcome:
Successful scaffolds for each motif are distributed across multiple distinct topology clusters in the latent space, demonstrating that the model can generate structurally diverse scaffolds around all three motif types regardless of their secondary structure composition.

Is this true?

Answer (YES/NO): NO